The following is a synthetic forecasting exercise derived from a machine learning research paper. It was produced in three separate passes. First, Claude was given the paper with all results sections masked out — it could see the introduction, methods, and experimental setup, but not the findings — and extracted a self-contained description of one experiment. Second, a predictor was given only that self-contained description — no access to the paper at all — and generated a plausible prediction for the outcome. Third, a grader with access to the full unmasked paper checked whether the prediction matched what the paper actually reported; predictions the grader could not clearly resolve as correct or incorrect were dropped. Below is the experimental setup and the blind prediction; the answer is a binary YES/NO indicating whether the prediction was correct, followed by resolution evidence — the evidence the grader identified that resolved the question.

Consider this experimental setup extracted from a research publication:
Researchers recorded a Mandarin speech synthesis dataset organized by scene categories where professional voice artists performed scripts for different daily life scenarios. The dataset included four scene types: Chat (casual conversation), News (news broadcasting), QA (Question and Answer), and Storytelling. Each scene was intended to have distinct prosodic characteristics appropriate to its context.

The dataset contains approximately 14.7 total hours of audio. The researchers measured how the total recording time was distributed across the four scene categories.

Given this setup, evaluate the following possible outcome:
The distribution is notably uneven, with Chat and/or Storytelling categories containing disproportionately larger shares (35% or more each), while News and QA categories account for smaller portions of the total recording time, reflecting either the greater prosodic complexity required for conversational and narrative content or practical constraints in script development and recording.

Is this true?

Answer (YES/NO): NO